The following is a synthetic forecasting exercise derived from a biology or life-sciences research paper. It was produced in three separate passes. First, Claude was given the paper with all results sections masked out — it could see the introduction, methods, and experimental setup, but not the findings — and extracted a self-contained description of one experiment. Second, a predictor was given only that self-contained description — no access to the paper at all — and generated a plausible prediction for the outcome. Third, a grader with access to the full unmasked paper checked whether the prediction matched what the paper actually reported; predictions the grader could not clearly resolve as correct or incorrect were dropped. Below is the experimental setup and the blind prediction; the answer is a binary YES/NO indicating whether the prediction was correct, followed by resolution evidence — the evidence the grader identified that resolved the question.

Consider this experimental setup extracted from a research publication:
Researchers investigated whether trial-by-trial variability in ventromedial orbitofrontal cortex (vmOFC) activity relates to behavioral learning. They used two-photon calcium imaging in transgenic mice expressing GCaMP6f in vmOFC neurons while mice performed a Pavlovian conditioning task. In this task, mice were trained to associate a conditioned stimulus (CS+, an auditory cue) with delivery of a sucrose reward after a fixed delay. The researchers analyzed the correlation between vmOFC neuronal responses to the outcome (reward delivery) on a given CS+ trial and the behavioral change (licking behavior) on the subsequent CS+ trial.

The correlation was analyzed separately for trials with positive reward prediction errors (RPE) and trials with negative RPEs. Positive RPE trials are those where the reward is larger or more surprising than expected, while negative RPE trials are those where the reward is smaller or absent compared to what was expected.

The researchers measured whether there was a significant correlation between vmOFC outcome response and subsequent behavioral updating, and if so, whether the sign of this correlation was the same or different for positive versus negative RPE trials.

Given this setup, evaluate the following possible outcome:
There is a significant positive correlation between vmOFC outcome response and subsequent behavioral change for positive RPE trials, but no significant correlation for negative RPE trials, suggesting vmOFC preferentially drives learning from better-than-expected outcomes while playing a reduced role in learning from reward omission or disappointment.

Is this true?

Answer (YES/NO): NO